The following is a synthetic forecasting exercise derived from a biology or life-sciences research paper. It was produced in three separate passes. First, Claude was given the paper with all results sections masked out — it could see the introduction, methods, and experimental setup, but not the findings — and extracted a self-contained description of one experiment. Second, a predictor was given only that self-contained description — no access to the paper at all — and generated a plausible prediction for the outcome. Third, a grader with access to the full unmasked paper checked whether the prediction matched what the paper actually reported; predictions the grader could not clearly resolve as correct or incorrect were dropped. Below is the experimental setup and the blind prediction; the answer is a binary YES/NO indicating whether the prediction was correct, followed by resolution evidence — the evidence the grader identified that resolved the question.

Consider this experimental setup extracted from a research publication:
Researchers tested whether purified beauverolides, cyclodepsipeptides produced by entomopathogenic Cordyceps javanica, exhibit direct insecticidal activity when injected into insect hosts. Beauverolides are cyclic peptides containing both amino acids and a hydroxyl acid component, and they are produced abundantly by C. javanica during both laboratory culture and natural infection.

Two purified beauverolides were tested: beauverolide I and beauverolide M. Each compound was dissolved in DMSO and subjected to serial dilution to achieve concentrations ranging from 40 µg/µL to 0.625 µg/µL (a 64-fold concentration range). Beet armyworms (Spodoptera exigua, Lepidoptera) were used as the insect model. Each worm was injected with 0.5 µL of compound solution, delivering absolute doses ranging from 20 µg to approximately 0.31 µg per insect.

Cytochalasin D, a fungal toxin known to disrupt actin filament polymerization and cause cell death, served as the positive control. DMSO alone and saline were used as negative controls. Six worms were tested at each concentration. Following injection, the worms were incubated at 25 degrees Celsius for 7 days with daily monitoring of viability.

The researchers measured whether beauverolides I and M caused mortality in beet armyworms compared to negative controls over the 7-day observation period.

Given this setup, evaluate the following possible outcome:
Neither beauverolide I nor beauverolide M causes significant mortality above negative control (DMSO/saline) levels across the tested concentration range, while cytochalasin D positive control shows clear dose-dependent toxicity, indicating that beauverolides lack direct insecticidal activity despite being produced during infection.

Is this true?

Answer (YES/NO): NO